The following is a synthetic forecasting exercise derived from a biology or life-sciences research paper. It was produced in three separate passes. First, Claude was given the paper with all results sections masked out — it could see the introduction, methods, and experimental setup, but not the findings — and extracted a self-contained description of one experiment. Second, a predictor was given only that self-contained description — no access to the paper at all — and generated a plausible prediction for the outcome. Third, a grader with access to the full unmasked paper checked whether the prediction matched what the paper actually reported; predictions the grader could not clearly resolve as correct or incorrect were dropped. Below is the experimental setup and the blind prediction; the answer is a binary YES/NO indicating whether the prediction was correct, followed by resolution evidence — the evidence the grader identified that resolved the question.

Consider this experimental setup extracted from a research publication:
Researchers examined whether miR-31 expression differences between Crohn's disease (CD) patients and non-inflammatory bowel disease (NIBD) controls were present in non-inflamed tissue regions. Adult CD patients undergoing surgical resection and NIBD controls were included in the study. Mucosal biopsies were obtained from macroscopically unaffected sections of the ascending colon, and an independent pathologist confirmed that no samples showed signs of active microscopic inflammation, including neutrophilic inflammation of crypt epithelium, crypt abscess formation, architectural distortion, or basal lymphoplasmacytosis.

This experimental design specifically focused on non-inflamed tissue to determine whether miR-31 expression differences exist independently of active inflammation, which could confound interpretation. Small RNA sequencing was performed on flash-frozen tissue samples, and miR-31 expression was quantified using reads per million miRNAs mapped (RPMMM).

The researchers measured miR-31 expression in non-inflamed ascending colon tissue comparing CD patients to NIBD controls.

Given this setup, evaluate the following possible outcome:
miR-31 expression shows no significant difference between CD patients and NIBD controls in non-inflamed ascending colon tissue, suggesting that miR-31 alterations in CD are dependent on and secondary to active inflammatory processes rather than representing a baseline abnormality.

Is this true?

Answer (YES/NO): NO